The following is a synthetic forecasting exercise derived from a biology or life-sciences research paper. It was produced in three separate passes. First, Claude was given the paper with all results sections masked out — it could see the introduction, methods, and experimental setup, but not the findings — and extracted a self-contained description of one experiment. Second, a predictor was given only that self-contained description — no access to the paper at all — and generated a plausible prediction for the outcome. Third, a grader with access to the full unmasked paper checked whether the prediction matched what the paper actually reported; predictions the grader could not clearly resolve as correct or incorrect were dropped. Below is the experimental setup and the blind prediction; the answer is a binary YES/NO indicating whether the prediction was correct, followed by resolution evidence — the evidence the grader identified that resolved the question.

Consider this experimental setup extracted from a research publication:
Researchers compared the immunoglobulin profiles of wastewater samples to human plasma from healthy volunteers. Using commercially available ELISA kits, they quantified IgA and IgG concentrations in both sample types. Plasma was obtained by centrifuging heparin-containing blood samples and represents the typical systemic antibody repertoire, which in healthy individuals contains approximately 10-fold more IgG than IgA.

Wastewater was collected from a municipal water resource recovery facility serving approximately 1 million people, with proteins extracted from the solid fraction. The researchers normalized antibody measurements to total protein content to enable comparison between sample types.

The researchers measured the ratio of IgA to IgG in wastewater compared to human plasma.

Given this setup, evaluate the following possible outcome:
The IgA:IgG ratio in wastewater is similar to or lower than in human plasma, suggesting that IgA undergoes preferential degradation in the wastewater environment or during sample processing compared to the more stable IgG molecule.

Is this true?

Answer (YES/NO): NO